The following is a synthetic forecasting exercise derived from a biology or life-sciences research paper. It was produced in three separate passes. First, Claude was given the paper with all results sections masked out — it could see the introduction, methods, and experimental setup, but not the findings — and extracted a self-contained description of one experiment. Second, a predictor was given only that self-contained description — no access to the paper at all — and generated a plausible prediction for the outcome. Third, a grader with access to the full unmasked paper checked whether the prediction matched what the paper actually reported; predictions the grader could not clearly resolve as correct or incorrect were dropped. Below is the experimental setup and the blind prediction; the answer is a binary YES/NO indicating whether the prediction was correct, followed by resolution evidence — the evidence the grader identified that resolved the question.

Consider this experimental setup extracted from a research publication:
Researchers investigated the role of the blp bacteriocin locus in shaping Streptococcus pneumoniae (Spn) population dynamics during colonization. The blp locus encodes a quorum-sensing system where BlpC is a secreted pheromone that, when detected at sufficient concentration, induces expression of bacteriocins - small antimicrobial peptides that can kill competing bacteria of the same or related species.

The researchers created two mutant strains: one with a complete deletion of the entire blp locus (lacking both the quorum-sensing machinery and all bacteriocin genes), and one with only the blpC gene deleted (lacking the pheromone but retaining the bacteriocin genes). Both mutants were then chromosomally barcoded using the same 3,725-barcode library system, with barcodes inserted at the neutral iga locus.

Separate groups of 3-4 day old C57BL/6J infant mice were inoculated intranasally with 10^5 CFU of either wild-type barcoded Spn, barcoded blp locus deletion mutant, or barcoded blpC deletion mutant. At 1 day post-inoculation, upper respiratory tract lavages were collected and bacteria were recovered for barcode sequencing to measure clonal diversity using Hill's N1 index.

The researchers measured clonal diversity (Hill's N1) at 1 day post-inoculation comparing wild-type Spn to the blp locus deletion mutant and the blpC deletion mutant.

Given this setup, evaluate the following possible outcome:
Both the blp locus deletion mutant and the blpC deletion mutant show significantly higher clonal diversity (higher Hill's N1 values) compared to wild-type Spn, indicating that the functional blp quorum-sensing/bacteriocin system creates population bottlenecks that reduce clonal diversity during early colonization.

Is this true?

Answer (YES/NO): YES